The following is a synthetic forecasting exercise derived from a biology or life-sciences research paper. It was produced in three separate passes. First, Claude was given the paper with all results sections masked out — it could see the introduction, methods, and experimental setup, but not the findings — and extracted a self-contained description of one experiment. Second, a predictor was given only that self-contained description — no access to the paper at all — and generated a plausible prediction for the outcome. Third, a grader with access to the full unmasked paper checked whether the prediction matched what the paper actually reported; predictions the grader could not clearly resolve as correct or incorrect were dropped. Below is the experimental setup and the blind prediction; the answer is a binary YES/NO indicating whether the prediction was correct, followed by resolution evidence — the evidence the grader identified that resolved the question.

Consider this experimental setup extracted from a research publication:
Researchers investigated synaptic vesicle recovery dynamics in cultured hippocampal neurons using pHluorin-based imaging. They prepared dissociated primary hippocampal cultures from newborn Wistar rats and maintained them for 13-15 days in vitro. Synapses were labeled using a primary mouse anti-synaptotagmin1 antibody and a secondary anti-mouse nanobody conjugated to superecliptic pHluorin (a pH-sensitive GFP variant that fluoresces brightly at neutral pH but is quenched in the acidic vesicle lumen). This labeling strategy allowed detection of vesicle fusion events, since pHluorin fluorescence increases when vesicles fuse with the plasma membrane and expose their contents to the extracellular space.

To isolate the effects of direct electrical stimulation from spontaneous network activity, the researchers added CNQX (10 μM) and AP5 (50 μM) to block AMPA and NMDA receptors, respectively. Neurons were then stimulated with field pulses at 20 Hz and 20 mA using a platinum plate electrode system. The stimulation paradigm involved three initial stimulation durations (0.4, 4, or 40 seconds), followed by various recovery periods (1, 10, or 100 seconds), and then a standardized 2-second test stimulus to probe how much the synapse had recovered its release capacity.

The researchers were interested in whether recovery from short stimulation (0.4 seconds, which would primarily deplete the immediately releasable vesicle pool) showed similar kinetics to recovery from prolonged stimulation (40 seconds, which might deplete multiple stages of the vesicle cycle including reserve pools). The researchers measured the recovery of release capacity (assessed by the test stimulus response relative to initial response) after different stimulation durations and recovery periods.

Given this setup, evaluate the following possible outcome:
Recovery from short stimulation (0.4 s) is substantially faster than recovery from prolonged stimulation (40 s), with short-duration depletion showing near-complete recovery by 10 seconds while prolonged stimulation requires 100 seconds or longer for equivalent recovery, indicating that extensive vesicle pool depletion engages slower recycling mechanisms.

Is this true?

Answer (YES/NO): YES